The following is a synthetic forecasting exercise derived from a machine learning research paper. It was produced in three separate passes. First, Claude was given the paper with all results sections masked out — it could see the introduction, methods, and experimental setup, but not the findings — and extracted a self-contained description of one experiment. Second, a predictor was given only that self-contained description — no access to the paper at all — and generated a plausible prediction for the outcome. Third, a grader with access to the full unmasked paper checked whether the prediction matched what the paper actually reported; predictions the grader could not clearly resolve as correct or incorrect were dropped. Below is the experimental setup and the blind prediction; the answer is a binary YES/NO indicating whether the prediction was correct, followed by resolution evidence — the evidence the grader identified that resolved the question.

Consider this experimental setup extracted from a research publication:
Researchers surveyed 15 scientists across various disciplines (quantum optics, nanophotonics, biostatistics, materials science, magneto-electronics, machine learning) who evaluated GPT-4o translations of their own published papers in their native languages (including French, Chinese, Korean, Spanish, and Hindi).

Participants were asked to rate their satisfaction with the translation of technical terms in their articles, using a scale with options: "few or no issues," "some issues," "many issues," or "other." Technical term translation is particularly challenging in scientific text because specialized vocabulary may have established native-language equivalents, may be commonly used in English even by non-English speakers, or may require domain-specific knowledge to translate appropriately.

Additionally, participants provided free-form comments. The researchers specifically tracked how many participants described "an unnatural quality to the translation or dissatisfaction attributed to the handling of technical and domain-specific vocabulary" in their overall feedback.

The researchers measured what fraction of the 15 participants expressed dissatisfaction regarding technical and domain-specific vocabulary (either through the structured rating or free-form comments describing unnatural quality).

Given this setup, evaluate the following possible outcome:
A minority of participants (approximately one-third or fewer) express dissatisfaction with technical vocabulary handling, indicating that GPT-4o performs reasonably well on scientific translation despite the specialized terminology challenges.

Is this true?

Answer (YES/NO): NO